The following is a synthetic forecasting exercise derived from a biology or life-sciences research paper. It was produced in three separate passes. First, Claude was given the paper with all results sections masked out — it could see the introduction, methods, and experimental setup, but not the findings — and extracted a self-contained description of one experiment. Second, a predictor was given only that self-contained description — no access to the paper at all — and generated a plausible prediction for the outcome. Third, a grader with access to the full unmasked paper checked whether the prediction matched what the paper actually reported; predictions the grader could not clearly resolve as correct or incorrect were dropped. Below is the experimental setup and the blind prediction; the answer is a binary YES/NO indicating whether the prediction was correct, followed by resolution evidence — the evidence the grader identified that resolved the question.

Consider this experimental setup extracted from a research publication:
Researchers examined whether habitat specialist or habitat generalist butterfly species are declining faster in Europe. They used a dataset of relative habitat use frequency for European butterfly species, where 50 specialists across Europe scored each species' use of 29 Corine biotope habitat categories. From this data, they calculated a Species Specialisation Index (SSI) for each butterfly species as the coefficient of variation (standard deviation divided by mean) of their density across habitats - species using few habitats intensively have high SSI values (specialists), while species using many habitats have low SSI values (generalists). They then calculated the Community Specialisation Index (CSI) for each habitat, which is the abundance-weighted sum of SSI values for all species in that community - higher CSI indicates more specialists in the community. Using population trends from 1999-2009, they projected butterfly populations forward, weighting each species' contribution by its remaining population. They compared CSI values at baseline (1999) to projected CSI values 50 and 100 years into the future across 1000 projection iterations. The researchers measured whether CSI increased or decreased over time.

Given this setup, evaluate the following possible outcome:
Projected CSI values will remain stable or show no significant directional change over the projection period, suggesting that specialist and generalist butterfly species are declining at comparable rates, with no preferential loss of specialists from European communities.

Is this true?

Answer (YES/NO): NO